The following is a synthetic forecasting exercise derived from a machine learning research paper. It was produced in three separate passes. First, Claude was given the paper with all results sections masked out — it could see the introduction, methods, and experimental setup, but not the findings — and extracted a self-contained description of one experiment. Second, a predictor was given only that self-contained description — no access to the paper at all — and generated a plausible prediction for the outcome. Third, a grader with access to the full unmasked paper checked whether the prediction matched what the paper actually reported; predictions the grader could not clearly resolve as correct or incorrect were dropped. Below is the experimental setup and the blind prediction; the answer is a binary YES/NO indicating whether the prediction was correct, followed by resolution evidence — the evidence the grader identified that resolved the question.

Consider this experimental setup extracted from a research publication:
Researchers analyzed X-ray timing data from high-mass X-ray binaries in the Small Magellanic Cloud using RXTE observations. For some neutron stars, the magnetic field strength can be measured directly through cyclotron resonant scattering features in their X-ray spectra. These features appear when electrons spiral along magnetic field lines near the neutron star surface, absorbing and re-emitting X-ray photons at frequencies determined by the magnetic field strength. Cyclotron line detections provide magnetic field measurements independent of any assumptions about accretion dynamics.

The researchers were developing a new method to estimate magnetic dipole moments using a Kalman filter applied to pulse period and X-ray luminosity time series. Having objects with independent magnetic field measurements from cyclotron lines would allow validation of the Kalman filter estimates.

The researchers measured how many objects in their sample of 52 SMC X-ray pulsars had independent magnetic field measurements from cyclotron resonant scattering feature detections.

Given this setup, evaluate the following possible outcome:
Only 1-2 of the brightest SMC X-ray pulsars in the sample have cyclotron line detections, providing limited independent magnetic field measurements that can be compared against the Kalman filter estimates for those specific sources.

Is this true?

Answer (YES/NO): NO